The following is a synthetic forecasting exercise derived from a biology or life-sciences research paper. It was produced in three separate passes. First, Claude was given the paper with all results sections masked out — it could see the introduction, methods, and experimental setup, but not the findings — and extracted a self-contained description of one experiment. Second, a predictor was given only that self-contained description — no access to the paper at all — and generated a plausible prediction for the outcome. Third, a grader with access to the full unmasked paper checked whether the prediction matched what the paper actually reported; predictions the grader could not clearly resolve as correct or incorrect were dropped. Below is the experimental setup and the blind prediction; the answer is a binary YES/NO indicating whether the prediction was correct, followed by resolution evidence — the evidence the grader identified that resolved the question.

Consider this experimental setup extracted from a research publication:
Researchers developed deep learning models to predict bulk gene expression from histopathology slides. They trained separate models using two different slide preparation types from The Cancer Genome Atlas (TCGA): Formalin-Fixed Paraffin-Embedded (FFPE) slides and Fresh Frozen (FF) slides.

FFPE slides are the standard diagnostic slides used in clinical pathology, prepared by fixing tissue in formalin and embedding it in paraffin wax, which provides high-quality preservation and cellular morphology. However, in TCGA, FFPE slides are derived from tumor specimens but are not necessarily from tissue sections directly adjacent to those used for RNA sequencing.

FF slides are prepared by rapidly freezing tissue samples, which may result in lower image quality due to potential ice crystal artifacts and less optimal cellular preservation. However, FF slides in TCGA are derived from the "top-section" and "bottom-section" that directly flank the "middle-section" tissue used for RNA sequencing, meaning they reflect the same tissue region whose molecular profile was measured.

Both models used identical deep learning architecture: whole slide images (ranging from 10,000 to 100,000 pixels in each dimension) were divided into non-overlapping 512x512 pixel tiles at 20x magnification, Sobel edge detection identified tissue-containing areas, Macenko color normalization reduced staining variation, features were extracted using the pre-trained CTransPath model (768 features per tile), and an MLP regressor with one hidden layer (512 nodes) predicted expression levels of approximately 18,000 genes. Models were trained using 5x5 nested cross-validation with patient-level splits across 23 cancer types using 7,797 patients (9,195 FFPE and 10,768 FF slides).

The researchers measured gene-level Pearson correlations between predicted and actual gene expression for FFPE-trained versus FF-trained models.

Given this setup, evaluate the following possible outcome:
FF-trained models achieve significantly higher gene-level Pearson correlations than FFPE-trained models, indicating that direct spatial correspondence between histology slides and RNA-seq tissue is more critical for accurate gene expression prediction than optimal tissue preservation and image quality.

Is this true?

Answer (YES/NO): YES